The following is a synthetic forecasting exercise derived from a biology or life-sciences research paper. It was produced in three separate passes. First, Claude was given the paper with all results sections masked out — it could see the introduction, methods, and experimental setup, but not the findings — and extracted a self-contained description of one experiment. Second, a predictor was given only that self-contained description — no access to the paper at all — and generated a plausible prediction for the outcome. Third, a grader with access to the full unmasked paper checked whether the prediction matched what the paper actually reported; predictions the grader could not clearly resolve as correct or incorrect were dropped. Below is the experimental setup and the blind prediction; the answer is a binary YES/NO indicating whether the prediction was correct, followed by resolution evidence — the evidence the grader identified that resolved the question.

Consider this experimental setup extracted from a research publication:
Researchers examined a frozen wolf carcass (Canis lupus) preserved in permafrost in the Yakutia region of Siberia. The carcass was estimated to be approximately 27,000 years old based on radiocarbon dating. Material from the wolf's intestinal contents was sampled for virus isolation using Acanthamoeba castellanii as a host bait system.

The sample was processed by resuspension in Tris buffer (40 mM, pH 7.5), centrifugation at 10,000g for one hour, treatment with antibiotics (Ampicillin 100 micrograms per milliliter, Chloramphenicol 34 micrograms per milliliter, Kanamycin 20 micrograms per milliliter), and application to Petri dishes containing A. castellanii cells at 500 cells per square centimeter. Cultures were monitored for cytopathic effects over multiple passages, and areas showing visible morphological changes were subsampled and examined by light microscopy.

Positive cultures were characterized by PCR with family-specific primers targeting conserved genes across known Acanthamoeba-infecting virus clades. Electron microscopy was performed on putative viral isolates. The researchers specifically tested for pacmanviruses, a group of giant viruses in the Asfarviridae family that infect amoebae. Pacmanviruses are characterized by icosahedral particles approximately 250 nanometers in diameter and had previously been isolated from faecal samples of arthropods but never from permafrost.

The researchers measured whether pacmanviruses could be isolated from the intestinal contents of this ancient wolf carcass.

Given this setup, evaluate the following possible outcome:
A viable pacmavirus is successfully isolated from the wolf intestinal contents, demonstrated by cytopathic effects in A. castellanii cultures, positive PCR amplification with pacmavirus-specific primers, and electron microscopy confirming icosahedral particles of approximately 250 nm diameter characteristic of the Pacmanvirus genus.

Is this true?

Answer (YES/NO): NO